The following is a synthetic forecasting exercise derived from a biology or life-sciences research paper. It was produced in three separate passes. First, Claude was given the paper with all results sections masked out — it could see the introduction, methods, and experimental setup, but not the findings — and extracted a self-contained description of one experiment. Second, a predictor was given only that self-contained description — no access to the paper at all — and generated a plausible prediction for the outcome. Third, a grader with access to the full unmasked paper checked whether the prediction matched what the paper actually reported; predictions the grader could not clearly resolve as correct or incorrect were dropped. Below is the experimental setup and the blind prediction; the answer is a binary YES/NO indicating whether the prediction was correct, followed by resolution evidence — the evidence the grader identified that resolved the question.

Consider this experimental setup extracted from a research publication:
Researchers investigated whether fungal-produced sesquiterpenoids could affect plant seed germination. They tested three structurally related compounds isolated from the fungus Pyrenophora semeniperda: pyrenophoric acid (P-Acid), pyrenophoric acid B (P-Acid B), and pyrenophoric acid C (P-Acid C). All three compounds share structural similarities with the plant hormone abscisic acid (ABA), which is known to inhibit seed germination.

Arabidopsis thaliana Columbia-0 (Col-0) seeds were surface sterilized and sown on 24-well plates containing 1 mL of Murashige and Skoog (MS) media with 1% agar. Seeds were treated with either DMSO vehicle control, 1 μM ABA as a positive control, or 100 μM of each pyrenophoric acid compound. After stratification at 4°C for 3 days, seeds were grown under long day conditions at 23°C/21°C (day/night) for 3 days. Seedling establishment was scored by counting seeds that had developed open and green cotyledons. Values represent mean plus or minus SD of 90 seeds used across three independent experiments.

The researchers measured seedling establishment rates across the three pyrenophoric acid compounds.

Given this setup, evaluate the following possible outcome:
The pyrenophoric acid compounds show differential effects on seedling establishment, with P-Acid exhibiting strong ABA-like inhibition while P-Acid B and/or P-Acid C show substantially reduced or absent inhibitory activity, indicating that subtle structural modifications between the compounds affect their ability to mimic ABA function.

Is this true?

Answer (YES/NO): NO